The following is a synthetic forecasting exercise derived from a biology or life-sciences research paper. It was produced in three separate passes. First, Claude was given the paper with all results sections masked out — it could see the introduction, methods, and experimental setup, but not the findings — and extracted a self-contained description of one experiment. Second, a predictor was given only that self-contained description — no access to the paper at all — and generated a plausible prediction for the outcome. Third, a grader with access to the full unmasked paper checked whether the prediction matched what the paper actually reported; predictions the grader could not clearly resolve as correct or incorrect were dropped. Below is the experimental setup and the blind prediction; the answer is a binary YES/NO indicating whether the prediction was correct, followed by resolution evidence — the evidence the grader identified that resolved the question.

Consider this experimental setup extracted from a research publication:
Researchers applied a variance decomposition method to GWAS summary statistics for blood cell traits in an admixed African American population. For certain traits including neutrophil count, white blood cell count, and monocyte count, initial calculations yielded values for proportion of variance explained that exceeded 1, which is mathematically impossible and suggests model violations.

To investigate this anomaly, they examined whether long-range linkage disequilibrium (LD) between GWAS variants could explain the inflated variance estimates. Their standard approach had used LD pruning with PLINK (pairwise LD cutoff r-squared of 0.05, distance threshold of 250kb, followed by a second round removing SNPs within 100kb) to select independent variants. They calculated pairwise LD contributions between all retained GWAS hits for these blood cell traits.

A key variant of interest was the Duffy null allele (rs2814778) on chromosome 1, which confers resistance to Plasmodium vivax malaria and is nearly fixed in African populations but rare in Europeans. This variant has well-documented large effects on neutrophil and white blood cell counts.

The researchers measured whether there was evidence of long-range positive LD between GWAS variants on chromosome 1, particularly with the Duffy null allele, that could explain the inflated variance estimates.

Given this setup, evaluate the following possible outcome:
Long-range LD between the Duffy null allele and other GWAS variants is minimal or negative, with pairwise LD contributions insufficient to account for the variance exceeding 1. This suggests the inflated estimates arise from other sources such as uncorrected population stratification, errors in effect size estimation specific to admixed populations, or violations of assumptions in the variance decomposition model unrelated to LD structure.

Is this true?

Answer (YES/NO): NO